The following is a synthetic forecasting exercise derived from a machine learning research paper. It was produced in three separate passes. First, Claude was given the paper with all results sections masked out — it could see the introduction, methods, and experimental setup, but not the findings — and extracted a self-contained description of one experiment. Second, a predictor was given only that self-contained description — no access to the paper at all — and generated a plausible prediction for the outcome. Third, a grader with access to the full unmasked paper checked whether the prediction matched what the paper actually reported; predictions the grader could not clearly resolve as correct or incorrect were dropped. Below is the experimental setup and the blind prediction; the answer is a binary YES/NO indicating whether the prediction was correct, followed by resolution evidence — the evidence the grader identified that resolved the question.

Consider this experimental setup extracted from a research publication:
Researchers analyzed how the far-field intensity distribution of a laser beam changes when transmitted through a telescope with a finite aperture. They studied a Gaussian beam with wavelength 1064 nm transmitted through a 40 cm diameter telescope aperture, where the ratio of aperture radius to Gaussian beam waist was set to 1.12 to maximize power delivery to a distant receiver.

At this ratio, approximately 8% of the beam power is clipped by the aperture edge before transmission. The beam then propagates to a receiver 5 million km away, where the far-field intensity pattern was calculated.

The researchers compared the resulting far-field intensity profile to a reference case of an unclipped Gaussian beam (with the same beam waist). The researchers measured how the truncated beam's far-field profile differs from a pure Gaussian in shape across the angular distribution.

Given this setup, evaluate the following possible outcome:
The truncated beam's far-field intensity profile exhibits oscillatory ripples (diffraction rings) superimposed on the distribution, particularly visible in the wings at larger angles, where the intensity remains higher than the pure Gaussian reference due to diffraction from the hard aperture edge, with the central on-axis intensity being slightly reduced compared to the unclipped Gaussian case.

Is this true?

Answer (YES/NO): NO